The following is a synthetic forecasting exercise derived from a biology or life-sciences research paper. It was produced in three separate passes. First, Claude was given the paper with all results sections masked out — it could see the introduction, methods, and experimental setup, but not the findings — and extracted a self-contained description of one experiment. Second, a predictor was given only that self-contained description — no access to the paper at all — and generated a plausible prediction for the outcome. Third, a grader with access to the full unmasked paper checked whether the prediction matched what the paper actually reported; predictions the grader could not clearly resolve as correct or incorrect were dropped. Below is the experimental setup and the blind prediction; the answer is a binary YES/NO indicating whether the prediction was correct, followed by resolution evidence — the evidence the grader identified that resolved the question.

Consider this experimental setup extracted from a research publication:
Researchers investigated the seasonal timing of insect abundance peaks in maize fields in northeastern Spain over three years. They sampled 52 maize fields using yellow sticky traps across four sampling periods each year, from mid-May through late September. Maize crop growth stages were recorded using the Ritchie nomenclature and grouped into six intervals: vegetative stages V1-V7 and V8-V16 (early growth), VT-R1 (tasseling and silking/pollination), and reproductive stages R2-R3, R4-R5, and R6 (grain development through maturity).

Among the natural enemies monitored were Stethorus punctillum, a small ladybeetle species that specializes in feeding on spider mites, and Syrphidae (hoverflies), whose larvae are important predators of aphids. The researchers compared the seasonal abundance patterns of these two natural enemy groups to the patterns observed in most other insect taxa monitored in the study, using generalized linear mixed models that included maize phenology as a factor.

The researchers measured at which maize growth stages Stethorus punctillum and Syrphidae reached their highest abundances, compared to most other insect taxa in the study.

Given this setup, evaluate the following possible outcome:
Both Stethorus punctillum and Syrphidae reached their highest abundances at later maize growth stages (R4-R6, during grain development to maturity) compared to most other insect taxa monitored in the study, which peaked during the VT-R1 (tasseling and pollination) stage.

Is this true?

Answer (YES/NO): NO